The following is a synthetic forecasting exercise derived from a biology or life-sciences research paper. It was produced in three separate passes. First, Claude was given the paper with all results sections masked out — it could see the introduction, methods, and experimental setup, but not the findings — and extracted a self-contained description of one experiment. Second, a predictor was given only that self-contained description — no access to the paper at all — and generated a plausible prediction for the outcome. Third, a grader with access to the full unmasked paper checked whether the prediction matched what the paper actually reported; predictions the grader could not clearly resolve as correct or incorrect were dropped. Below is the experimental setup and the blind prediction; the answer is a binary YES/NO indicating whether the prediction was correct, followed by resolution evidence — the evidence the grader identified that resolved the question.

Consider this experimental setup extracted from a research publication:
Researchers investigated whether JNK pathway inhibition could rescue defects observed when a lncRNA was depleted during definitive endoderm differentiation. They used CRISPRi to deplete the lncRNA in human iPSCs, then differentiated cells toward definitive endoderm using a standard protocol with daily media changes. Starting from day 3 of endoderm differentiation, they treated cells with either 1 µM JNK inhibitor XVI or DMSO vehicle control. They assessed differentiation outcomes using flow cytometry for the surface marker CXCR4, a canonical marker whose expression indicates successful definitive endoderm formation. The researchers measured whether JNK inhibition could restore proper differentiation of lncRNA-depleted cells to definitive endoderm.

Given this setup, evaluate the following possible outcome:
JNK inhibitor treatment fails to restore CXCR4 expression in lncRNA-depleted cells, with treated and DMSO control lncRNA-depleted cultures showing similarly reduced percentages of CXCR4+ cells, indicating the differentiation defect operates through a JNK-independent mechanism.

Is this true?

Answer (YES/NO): NO